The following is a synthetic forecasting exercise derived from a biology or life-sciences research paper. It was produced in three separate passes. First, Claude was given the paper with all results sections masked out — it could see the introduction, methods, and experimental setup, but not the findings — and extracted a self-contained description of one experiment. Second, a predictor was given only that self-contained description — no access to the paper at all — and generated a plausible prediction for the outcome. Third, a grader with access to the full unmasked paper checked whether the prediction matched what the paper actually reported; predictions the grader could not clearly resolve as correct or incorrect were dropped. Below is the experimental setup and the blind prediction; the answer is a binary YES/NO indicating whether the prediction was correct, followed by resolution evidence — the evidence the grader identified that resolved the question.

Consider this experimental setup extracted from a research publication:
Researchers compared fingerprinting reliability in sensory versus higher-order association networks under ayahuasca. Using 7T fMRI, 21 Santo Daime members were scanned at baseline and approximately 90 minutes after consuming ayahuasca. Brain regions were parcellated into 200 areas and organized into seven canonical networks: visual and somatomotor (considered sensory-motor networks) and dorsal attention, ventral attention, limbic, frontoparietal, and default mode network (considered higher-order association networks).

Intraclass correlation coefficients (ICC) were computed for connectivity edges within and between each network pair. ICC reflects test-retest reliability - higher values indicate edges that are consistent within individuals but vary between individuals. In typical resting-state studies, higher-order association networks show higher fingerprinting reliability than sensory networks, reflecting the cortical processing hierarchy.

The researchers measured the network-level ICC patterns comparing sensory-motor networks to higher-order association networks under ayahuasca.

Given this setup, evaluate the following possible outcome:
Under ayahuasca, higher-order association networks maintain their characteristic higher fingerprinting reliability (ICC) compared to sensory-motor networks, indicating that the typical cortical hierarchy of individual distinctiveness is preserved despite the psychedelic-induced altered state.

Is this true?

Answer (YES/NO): NO